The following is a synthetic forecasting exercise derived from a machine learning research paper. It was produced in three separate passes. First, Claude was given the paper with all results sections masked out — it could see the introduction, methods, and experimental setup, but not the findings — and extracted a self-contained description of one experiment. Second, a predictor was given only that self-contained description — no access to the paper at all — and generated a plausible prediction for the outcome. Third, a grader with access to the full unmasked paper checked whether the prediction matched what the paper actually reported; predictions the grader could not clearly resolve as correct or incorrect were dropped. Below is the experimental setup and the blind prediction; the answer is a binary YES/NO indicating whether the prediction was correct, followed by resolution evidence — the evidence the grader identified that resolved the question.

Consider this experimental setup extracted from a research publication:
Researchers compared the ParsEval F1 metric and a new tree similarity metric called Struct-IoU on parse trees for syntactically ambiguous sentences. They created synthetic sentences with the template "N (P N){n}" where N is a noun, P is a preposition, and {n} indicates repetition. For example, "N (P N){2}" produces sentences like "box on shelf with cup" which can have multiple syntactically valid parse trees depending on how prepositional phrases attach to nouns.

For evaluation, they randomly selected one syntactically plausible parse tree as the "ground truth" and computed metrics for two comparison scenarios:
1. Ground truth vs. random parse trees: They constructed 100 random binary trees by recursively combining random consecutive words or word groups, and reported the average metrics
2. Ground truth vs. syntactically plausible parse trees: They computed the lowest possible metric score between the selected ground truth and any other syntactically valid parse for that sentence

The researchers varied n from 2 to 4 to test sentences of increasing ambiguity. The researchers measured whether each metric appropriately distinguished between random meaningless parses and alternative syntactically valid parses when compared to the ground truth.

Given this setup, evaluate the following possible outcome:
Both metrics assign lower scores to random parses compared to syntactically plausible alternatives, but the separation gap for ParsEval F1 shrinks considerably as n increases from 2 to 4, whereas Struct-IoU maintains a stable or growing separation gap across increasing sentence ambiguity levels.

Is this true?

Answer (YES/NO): NO